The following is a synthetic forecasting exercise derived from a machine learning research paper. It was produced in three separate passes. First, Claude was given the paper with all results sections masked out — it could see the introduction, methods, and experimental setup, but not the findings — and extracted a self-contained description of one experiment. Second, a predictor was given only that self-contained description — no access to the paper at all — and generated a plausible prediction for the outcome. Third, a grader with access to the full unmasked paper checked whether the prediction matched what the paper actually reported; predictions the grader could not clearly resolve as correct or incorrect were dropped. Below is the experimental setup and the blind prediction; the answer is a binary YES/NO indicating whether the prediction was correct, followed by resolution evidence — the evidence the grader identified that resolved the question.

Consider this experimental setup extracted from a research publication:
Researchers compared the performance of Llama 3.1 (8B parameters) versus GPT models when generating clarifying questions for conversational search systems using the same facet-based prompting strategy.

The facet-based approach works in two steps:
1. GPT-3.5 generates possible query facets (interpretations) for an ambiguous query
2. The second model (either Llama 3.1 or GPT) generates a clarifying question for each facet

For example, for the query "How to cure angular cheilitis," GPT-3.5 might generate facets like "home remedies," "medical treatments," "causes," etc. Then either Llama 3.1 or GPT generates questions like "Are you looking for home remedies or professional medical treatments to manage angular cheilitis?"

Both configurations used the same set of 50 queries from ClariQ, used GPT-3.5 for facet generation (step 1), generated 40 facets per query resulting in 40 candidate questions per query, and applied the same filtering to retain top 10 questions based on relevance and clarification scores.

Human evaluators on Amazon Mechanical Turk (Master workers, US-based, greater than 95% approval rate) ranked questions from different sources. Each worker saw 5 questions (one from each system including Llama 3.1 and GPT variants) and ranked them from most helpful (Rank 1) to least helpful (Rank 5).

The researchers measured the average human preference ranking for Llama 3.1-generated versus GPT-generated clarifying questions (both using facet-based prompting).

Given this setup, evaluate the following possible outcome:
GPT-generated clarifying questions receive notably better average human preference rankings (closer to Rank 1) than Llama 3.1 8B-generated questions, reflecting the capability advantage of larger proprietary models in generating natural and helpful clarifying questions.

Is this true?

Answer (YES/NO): YES